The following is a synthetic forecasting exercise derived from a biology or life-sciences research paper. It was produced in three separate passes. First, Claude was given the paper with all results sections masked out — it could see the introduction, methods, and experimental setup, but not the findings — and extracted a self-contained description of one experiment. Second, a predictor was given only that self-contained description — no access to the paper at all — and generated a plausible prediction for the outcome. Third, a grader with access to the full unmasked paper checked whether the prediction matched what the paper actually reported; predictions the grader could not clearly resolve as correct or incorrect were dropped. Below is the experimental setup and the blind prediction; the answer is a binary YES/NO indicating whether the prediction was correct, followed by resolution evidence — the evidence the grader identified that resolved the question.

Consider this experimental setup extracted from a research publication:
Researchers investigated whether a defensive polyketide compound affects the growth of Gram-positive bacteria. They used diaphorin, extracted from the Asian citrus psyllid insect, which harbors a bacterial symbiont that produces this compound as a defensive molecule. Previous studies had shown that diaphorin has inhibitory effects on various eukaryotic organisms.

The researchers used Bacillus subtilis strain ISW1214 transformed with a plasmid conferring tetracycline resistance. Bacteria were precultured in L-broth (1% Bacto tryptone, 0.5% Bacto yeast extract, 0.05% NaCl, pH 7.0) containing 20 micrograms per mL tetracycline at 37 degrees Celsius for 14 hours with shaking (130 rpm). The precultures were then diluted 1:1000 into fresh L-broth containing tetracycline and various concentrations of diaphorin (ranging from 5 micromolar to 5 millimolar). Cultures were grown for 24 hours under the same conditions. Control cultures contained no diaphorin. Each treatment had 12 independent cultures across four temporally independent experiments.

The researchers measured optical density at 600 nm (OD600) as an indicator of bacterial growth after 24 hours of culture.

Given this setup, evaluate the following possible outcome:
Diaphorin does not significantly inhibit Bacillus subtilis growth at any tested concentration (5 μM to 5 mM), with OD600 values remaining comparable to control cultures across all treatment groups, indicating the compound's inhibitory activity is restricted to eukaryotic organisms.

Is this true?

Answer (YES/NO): NO